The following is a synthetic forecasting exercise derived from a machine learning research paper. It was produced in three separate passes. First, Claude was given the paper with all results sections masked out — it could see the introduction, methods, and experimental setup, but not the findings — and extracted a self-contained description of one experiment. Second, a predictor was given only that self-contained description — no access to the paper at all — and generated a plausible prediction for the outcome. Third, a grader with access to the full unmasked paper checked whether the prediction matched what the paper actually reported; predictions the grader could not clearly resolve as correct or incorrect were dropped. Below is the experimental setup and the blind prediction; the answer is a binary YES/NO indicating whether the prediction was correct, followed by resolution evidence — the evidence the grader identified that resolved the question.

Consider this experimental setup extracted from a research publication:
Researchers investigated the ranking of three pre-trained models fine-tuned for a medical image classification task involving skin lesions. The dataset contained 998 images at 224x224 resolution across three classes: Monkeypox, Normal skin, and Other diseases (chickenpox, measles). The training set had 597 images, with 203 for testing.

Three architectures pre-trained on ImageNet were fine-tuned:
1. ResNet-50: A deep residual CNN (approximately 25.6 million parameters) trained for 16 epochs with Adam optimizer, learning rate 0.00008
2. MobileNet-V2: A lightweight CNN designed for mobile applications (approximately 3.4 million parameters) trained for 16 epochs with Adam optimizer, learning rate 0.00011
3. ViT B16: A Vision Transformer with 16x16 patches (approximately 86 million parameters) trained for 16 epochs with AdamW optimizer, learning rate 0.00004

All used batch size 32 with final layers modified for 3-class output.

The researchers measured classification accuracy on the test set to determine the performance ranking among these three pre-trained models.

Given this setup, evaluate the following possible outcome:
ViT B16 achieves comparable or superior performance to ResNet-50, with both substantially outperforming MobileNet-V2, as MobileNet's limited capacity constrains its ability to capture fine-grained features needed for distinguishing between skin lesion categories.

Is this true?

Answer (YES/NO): NO